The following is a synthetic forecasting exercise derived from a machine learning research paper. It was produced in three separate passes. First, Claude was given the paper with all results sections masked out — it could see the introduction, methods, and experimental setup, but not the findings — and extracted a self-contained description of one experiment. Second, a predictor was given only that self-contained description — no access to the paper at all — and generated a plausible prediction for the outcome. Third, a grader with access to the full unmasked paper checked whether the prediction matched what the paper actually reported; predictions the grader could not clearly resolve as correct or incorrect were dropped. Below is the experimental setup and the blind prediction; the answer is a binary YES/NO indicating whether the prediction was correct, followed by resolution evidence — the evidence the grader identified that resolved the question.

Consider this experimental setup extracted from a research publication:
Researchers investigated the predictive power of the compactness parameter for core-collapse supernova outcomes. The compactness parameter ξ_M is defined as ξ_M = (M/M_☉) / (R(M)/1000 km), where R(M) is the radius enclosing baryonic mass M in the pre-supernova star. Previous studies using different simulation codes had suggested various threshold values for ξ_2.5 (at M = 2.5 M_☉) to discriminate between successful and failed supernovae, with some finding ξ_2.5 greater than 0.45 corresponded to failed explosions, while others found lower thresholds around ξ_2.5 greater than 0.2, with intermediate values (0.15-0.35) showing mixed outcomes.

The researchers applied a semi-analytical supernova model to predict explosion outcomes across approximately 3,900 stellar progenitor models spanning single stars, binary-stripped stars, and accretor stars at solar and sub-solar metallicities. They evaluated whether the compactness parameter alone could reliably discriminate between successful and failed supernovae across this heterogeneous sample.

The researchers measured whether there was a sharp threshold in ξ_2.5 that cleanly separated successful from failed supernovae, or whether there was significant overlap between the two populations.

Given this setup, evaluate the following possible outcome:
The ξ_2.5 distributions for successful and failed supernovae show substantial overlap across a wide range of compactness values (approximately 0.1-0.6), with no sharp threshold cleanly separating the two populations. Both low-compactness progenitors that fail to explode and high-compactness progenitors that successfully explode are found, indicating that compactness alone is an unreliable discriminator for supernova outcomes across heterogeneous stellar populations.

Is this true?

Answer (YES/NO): NO